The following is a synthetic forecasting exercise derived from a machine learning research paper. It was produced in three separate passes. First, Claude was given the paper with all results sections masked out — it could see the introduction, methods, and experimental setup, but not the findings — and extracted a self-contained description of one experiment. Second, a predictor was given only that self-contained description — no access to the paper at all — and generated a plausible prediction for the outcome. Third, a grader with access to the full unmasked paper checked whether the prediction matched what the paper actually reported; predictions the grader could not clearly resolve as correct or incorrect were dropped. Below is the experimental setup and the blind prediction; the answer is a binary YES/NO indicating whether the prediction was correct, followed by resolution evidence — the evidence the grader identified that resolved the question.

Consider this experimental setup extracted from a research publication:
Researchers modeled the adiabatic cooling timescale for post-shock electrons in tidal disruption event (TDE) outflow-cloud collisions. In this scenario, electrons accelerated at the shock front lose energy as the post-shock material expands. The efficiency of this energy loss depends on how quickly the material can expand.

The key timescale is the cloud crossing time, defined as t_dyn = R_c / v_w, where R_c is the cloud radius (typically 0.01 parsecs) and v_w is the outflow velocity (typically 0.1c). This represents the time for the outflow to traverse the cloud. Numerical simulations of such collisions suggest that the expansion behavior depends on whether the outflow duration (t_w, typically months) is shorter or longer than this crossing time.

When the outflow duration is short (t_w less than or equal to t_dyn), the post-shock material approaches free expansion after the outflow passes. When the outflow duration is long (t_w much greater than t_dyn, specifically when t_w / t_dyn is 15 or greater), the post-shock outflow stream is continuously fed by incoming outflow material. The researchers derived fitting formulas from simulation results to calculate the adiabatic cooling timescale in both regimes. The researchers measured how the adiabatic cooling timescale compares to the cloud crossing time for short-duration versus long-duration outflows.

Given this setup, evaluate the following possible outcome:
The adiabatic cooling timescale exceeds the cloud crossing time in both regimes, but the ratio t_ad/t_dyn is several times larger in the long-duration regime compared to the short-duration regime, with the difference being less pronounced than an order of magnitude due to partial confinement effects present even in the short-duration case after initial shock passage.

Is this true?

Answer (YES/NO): NO